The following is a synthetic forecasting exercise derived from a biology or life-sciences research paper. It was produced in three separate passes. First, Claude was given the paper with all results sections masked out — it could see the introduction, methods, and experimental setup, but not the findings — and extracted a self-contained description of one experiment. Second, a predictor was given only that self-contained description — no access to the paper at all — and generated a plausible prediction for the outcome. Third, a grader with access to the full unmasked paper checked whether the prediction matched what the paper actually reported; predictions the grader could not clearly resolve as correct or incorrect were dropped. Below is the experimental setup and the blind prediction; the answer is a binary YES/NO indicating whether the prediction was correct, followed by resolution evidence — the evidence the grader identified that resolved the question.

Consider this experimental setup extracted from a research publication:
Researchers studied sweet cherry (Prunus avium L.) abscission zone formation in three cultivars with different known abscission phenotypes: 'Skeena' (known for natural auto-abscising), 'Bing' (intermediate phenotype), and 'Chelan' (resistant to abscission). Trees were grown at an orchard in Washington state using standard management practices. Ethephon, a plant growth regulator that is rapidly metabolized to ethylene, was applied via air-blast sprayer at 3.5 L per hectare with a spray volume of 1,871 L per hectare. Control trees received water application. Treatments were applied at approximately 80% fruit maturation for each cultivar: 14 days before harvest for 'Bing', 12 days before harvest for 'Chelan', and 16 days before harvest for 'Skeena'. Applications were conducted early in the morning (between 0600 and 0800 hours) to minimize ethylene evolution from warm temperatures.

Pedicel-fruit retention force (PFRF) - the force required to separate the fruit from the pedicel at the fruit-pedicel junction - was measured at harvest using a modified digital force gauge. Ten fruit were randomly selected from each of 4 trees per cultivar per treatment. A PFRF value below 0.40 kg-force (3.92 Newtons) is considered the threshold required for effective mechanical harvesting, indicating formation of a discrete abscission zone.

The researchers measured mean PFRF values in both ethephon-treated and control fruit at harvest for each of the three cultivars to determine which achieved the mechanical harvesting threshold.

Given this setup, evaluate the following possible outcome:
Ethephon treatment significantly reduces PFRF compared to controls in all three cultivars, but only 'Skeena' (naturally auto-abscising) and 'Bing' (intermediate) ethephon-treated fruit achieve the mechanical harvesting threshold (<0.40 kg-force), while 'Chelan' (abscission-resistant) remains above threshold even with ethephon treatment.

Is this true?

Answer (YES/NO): NO